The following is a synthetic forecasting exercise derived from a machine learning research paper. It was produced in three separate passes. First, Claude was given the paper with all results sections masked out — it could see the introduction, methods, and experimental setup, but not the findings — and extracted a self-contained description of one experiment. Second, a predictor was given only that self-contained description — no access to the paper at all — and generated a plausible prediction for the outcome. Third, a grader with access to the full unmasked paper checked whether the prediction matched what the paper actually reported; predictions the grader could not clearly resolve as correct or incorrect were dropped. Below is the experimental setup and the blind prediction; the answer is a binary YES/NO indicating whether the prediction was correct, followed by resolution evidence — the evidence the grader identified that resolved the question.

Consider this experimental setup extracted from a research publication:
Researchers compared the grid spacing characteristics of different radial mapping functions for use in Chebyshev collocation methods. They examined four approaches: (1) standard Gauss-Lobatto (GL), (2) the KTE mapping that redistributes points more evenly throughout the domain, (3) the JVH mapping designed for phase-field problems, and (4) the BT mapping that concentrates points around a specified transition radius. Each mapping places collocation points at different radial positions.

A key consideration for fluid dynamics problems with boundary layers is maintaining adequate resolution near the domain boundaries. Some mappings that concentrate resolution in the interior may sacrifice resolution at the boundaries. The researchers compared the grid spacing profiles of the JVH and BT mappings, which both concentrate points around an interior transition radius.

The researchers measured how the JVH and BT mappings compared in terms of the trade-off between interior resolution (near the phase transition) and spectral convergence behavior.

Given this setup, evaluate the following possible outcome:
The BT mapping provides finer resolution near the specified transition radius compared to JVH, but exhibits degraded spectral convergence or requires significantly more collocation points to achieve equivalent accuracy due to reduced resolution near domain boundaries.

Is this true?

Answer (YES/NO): NO